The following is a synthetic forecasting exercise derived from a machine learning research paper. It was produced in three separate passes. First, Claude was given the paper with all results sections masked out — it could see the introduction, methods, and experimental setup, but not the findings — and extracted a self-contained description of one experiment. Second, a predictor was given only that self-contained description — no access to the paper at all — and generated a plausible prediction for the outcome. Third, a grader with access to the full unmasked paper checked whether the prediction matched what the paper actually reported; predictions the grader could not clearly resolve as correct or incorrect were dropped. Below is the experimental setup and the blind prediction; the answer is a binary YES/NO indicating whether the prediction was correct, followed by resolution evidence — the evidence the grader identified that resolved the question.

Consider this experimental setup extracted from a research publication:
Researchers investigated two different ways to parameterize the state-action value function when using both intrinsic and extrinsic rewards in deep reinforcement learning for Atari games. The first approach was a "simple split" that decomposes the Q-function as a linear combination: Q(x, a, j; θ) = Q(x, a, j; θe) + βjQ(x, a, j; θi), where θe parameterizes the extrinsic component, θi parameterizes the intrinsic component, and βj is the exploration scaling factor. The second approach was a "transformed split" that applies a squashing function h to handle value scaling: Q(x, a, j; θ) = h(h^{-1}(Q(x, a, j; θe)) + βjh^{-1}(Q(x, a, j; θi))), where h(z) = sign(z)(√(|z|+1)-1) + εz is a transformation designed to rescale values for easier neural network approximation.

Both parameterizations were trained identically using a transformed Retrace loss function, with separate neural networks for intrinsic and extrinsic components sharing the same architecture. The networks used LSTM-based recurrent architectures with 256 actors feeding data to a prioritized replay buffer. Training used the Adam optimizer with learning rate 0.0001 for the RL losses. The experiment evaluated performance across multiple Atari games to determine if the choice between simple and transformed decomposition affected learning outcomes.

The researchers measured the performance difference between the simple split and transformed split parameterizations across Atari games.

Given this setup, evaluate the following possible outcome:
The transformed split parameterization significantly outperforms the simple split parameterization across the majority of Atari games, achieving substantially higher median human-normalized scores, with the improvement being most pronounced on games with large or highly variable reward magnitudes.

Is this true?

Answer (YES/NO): NO